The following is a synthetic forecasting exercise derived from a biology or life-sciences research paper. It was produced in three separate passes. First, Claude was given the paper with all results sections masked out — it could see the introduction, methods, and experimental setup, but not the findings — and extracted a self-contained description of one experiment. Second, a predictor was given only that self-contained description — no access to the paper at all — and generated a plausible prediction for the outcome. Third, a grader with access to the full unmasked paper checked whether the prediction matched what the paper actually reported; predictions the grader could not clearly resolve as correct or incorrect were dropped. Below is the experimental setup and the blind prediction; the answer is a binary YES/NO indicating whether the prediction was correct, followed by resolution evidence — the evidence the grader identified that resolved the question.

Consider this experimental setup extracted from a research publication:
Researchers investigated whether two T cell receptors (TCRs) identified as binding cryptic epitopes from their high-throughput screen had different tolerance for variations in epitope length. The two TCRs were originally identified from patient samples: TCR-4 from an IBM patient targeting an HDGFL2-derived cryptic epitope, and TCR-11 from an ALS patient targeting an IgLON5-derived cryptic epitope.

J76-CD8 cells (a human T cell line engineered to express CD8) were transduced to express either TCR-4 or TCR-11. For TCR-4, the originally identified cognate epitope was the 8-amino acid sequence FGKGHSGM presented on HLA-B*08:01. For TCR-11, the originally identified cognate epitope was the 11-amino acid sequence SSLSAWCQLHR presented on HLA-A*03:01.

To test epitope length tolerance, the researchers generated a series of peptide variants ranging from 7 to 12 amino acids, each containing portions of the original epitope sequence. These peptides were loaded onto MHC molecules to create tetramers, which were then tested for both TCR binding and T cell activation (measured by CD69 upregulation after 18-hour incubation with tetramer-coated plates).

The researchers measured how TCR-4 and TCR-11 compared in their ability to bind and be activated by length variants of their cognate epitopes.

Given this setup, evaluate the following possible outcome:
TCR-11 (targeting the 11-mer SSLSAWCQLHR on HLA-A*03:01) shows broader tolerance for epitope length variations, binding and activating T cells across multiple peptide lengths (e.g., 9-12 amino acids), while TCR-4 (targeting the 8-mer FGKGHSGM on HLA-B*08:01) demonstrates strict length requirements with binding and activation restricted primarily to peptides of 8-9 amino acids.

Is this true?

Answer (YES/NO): NO